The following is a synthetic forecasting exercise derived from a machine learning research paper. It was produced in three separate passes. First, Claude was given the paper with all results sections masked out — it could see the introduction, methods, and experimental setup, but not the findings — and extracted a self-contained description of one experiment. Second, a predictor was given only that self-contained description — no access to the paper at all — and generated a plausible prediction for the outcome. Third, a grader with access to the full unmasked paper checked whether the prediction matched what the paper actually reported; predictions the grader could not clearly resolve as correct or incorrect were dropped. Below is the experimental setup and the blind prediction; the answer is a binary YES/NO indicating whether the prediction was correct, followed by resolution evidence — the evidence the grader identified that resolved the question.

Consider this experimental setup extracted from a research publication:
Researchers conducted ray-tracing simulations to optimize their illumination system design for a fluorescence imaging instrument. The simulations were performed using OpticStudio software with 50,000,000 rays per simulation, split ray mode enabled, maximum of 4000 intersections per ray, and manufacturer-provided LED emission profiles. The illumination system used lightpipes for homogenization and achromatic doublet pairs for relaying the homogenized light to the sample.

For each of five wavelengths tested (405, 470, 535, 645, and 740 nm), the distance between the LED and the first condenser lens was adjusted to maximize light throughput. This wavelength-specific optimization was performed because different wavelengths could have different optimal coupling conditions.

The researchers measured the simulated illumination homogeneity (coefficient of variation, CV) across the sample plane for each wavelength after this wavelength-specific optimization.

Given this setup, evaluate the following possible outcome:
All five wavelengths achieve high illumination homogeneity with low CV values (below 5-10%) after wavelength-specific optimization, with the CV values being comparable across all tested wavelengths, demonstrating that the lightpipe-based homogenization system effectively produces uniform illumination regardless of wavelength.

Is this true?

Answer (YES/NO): NO